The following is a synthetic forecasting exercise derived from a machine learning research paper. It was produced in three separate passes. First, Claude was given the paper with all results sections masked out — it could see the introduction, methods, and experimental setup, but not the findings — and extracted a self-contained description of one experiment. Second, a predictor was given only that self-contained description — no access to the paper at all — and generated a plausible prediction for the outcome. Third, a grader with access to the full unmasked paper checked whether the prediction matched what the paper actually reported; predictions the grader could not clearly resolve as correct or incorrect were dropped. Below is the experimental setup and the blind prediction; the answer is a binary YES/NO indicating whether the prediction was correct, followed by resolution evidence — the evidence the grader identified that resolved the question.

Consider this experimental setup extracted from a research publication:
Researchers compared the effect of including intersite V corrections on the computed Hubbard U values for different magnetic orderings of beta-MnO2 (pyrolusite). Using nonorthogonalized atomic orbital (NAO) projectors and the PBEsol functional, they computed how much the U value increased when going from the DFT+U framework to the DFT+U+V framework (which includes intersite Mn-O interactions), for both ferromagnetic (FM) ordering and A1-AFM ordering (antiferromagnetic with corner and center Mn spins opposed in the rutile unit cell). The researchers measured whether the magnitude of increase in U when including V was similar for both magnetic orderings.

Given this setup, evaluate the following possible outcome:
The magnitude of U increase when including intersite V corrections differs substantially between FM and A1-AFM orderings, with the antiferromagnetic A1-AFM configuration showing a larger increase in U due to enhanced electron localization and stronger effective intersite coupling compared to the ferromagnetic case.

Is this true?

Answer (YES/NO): NO